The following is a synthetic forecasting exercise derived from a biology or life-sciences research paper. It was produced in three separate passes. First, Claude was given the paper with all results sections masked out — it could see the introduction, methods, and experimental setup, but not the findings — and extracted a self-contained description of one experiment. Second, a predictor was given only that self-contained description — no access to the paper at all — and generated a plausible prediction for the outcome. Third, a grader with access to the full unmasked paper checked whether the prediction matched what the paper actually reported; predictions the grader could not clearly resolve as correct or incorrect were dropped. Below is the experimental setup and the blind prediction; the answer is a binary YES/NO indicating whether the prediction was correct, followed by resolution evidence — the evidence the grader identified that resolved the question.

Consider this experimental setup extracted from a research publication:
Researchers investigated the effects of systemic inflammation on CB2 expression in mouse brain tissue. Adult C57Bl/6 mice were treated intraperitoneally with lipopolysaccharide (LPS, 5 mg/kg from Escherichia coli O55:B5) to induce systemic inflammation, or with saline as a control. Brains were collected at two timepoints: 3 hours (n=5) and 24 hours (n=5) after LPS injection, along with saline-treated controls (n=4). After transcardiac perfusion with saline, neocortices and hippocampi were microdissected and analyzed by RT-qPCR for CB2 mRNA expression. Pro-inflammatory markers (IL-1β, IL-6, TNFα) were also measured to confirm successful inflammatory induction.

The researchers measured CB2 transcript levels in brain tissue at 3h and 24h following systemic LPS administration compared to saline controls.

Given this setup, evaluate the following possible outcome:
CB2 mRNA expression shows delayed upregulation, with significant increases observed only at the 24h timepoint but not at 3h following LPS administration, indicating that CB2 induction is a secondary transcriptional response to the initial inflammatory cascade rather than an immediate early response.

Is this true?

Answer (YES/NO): NO